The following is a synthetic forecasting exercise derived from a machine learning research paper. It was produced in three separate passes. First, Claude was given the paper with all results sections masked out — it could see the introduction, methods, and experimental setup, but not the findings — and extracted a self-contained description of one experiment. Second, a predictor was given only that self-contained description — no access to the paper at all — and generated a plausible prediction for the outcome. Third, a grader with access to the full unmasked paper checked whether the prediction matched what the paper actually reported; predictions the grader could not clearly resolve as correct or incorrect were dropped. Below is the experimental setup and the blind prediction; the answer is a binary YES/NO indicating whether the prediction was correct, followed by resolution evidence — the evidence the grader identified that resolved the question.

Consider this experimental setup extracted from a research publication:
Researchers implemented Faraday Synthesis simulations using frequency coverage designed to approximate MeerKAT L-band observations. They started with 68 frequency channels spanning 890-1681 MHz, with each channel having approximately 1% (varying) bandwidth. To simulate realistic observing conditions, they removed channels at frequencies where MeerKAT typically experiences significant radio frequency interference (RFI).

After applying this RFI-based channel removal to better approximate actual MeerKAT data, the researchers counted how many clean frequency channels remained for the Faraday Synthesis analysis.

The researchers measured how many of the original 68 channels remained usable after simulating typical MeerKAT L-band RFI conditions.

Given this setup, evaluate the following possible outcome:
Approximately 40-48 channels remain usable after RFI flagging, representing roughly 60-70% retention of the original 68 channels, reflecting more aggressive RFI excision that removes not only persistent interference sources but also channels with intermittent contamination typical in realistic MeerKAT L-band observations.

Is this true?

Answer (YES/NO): NO